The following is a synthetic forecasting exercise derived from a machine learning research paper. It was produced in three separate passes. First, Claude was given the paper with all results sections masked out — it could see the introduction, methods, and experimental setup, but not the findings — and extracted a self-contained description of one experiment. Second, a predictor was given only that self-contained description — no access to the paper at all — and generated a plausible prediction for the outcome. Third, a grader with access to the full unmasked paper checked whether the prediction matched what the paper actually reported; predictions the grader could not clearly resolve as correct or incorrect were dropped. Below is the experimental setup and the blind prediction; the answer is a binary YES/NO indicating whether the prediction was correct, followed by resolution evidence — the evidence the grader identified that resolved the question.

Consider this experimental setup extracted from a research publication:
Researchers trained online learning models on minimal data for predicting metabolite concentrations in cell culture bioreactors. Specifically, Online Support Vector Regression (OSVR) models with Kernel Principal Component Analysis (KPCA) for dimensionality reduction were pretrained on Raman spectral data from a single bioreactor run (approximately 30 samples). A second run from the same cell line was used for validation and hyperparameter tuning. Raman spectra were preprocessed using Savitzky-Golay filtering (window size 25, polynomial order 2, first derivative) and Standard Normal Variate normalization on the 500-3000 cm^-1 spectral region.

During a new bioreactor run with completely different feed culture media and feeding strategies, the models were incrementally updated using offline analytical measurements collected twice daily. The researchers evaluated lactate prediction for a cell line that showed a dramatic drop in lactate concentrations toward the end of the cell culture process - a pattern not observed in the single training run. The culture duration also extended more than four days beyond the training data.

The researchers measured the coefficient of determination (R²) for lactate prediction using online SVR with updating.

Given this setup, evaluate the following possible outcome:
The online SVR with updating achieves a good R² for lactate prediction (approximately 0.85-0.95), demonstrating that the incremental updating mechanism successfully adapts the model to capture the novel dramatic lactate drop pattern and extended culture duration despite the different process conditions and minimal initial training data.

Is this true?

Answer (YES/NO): YES